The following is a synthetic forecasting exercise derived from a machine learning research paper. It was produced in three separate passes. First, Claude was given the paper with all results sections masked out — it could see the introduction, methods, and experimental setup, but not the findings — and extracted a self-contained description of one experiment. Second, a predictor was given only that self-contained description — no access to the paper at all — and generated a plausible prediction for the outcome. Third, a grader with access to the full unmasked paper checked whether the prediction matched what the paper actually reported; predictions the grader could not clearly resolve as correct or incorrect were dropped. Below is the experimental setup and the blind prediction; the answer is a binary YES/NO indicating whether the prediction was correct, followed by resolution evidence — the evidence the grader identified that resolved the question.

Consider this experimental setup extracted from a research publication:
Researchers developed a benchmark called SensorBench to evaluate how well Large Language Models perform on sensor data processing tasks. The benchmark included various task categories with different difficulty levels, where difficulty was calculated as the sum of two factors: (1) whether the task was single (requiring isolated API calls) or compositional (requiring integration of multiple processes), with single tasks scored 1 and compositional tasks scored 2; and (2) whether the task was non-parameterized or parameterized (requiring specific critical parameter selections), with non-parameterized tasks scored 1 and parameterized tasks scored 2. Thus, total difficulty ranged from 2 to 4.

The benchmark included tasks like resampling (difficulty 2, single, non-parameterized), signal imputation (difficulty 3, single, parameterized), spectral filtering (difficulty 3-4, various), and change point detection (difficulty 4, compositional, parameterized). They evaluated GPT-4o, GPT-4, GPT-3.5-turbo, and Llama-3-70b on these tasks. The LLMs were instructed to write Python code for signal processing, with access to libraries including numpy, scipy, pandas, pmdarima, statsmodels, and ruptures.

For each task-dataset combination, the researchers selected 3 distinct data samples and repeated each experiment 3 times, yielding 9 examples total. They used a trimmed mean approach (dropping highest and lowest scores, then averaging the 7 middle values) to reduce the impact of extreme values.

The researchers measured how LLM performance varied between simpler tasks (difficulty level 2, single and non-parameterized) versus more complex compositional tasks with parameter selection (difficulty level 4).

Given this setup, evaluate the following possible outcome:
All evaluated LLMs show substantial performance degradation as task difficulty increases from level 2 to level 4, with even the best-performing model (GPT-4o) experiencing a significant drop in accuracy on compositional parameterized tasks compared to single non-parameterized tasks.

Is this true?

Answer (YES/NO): YES